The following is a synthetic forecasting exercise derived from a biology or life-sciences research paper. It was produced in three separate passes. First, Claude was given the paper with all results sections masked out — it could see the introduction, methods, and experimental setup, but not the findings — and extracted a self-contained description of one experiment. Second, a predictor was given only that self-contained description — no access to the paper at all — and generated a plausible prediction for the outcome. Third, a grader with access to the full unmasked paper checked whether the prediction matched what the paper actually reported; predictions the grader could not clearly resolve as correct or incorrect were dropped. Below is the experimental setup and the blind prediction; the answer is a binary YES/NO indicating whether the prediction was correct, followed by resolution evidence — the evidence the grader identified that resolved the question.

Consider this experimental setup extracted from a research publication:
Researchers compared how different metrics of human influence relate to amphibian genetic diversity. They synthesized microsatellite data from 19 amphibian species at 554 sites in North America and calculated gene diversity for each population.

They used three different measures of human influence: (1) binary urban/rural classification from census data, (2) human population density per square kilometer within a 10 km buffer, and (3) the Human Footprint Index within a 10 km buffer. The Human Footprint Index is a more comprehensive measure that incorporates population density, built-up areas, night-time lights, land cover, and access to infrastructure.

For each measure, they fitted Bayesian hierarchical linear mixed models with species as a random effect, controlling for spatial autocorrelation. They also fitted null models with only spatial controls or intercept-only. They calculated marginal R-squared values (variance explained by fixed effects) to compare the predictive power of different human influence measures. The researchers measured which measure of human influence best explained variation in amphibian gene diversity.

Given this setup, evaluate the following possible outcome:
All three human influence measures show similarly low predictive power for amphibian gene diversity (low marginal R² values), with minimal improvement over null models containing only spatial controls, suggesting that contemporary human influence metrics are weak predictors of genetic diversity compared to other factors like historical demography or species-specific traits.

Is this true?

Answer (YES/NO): NO